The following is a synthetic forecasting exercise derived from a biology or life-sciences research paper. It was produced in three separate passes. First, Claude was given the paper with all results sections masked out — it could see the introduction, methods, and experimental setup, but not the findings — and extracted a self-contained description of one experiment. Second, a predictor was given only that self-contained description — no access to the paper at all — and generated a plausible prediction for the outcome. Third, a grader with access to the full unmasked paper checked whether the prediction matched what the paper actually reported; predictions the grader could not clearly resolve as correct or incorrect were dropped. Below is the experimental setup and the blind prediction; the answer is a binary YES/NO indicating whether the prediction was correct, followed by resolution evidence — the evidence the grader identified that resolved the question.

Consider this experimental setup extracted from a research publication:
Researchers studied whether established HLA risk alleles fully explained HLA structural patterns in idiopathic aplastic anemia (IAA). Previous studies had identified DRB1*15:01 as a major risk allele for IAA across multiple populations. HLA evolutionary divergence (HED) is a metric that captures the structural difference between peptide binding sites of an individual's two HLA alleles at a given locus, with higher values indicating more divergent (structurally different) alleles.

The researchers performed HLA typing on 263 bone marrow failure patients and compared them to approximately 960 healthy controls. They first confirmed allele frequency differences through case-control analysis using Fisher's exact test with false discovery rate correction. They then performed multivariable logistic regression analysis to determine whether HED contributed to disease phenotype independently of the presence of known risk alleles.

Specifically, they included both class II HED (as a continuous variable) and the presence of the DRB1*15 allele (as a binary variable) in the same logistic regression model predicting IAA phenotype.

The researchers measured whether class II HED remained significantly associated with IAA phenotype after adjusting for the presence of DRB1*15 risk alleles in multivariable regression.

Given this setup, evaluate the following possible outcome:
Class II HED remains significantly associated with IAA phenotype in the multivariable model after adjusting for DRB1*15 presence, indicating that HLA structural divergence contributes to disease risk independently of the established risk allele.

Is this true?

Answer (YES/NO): YES